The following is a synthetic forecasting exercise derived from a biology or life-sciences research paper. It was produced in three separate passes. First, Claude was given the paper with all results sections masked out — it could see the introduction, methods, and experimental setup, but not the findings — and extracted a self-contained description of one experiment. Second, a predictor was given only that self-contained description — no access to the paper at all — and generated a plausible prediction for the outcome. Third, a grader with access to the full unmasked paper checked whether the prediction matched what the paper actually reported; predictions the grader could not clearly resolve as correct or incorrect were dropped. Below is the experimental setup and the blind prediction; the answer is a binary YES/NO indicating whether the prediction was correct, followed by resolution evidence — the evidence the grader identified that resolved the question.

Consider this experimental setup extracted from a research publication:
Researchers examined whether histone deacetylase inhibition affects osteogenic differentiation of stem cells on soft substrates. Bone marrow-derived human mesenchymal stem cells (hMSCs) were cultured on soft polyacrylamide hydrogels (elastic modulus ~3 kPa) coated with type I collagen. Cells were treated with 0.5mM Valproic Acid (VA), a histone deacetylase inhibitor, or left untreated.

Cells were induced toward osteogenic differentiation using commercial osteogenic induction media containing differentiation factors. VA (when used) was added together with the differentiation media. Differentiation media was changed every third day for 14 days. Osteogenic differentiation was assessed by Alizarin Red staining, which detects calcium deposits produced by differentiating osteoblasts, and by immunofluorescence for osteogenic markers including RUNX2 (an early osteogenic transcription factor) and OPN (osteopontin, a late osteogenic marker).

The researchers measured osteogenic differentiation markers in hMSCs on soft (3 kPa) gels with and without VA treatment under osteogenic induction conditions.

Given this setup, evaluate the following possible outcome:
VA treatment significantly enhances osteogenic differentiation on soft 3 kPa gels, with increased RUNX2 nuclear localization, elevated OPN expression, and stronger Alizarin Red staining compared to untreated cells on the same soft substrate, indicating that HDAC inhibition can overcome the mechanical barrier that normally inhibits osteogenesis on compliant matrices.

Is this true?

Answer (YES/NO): YES